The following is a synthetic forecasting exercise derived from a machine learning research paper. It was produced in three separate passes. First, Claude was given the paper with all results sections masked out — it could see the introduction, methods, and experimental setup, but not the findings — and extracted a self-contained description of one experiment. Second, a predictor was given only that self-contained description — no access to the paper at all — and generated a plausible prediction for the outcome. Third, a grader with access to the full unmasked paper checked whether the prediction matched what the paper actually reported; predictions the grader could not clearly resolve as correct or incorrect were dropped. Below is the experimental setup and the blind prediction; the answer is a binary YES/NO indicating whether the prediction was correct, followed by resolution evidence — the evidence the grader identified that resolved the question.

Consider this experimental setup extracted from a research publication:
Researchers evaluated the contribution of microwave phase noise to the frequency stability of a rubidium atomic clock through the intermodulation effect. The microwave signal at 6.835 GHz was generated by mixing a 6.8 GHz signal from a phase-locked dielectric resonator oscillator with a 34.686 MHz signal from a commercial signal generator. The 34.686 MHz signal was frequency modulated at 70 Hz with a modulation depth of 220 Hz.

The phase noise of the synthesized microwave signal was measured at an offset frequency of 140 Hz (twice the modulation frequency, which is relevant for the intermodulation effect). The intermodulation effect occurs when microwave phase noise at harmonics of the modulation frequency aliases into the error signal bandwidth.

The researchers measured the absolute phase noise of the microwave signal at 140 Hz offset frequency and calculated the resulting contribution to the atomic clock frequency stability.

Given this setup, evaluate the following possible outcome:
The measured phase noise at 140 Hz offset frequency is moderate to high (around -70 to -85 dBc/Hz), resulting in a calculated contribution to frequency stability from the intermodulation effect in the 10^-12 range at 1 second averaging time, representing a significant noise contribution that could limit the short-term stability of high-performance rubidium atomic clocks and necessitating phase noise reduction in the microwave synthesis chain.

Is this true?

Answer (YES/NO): NO